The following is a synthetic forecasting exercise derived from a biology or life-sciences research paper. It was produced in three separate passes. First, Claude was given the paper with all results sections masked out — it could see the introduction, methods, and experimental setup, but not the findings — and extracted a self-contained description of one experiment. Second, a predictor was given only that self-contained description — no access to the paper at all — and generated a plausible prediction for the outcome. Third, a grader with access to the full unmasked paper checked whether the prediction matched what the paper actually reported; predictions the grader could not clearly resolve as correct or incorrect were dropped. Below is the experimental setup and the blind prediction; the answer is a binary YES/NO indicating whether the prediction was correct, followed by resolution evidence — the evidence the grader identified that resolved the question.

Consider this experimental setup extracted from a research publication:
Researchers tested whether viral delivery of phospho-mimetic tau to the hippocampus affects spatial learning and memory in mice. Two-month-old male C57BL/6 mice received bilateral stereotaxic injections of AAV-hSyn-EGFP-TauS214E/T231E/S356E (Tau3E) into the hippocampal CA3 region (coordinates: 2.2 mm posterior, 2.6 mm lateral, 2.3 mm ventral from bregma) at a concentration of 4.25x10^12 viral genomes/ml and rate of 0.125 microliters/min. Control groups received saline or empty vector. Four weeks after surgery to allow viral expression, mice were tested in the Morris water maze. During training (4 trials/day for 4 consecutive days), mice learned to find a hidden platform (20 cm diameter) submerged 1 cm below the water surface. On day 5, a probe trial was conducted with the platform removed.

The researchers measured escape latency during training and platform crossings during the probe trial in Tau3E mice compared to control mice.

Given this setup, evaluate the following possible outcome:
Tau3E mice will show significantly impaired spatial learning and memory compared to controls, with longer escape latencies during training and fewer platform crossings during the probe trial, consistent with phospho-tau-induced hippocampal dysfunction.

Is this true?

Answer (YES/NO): YES